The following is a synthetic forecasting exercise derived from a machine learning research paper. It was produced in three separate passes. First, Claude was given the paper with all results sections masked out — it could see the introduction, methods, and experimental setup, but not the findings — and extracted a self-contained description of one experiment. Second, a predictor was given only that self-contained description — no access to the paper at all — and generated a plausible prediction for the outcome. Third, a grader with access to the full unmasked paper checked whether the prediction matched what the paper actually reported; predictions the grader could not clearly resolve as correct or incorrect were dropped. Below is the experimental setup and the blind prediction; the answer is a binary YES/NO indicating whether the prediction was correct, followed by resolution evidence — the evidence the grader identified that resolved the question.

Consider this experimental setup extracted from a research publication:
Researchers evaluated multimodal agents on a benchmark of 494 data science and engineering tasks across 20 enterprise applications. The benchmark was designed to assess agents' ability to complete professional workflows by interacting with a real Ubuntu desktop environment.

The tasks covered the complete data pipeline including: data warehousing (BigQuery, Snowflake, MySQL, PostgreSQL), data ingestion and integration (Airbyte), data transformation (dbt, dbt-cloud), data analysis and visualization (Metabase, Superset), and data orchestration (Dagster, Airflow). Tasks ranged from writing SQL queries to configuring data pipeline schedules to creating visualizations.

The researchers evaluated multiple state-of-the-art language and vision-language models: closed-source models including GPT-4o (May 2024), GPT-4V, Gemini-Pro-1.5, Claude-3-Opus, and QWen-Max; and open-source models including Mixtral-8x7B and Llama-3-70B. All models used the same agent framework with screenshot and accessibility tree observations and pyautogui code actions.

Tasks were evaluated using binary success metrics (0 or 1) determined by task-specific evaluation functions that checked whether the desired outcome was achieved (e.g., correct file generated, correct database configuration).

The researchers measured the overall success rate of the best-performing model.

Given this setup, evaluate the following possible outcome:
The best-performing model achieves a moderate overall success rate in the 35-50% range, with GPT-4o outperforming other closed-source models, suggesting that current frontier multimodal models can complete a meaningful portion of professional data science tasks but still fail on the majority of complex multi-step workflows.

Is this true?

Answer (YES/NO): NO